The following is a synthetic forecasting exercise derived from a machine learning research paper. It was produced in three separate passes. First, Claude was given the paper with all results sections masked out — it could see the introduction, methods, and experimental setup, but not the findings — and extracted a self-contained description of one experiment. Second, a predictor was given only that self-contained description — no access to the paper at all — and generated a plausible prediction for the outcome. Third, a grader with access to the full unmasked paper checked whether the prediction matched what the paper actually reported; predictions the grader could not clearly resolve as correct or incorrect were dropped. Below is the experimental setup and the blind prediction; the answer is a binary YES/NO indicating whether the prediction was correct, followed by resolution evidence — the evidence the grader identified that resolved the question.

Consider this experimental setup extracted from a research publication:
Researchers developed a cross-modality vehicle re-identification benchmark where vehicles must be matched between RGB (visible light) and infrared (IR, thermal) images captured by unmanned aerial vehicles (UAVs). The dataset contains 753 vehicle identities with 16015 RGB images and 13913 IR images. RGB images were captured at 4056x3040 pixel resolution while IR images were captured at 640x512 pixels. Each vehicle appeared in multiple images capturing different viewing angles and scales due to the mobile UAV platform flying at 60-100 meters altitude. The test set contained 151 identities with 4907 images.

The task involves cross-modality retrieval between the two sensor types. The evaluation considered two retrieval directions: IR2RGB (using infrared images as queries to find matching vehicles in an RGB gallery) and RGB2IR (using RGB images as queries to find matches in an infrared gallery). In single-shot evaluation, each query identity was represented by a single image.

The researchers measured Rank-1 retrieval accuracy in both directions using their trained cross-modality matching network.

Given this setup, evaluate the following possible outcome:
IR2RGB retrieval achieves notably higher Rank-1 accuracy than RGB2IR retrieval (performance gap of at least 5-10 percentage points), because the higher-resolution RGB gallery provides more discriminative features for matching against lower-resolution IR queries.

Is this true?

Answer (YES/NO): NO